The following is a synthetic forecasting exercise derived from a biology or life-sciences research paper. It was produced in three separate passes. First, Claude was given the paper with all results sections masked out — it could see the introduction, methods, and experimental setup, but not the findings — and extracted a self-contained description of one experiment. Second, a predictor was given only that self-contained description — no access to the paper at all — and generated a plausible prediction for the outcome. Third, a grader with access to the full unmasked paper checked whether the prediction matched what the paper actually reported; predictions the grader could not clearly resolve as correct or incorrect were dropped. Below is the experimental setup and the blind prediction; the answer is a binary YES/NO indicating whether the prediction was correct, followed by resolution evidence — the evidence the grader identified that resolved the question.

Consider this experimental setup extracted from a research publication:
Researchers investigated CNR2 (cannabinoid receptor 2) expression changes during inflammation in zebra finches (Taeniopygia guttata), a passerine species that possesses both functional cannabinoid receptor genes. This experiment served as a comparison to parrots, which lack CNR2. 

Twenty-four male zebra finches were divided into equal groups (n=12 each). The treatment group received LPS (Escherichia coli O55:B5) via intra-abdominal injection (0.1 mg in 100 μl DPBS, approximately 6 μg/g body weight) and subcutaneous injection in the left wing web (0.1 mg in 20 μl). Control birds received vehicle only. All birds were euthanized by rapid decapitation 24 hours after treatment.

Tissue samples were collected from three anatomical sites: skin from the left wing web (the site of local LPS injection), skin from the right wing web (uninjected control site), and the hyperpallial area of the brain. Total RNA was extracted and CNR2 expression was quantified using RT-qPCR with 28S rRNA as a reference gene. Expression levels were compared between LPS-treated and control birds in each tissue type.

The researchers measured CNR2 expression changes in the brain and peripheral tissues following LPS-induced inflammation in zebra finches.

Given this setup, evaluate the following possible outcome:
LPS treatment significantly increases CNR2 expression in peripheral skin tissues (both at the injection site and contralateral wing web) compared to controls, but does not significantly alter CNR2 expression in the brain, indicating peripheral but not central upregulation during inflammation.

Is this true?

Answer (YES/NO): NO